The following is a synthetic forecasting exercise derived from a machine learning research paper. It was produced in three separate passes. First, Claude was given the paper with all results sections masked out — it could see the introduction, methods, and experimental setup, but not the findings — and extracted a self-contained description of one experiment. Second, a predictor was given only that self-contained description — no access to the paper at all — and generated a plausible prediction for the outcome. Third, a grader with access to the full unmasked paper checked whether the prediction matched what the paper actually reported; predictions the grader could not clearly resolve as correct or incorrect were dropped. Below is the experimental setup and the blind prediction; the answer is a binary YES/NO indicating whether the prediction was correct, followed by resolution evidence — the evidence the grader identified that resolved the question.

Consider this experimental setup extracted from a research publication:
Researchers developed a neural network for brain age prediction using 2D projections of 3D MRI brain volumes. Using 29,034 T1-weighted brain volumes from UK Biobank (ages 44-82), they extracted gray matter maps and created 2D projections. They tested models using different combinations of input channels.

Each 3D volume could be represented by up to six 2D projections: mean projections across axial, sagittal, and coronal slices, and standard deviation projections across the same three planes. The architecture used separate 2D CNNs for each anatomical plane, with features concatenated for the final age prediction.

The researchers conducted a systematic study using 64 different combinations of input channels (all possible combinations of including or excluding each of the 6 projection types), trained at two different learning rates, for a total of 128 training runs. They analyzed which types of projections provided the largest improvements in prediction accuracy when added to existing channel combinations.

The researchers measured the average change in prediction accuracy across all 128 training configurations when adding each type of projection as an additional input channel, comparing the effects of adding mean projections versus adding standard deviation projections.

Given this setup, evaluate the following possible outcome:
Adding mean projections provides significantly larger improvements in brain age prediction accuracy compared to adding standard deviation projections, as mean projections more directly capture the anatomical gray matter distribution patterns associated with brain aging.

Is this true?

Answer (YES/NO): NO